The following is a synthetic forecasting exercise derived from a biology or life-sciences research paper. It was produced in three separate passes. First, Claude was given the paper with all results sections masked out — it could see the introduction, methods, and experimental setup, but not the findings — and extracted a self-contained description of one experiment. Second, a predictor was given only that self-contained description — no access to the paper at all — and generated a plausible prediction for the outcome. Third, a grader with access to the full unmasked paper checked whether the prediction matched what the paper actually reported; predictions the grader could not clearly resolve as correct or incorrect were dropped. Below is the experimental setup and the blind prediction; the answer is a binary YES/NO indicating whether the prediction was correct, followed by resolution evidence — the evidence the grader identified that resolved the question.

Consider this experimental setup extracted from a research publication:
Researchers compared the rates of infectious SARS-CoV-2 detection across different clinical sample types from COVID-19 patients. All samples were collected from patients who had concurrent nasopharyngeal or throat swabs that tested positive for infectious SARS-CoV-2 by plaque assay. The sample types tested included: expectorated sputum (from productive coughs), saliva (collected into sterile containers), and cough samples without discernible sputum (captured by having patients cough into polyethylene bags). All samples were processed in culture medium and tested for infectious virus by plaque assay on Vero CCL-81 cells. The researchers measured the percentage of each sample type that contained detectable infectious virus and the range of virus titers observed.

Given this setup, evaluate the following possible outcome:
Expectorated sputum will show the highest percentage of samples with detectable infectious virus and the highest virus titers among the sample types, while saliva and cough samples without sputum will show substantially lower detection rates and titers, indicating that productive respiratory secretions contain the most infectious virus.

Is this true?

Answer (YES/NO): NO